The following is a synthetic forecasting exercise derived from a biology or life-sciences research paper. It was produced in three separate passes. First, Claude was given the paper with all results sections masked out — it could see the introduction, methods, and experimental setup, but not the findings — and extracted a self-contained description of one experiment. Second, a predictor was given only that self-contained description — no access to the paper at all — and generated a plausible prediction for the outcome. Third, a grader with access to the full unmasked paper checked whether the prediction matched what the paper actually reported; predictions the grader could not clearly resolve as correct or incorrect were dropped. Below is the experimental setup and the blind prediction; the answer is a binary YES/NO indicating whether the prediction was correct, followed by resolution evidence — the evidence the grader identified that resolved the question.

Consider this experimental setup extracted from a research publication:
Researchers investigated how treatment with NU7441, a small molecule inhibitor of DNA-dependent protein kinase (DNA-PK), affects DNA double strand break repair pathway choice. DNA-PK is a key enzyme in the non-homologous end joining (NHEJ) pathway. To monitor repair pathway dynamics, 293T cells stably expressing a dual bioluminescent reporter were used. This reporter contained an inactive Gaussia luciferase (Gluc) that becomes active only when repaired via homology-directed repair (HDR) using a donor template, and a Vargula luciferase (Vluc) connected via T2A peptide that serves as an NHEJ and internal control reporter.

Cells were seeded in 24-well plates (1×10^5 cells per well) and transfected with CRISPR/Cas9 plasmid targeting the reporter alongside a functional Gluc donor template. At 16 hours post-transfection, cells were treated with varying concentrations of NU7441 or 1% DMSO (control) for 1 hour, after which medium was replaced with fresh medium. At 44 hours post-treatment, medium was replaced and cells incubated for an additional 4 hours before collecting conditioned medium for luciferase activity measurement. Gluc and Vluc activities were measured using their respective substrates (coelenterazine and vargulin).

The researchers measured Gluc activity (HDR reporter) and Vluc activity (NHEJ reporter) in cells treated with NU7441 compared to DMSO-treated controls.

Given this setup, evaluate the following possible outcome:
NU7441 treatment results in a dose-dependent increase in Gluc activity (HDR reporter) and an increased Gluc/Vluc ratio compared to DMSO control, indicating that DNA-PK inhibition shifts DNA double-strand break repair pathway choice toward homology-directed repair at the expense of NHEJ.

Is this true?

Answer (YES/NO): YES